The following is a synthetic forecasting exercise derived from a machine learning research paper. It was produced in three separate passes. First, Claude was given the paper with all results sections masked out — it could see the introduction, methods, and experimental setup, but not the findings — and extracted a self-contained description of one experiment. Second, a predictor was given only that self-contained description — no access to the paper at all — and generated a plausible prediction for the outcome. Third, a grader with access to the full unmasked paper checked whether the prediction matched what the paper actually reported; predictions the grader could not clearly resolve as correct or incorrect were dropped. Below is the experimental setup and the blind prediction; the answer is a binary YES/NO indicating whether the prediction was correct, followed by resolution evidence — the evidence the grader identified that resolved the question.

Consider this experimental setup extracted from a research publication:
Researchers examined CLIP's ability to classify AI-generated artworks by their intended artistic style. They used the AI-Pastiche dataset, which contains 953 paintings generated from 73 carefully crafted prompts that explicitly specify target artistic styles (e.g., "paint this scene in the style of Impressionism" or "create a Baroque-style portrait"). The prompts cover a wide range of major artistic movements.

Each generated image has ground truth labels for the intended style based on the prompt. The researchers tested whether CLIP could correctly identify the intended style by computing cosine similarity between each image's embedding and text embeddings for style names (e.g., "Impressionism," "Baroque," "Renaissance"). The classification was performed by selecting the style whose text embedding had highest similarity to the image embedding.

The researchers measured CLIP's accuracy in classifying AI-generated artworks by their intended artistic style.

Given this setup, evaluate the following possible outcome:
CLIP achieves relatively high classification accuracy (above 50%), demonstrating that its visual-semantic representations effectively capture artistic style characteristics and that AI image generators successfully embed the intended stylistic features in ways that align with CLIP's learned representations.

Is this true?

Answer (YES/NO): NO